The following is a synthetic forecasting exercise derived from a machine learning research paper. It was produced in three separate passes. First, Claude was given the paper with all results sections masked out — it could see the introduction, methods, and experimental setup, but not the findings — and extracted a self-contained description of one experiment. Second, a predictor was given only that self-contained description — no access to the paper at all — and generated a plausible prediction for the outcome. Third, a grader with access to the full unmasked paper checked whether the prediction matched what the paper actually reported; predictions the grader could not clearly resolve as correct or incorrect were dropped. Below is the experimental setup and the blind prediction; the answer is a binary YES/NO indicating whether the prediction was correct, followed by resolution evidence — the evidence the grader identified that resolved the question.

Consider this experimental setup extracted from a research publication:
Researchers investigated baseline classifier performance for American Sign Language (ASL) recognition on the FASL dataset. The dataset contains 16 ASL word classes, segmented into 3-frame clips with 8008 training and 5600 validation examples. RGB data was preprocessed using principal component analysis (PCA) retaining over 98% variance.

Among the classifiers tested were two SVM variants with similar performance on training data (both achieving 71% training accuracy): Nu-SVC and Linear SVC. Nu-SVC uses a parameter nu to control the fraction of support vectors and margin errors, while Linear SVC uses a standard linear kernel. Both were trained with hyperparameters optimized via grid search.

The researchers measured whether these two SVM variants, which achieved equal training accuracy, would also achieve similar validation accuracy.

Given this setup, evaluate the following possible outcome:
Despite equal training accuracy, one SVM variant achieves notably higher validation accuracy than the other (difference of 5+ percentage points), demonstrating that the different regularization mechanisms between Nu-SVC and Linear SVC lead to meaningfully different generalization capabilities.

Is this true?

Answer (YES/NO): NO